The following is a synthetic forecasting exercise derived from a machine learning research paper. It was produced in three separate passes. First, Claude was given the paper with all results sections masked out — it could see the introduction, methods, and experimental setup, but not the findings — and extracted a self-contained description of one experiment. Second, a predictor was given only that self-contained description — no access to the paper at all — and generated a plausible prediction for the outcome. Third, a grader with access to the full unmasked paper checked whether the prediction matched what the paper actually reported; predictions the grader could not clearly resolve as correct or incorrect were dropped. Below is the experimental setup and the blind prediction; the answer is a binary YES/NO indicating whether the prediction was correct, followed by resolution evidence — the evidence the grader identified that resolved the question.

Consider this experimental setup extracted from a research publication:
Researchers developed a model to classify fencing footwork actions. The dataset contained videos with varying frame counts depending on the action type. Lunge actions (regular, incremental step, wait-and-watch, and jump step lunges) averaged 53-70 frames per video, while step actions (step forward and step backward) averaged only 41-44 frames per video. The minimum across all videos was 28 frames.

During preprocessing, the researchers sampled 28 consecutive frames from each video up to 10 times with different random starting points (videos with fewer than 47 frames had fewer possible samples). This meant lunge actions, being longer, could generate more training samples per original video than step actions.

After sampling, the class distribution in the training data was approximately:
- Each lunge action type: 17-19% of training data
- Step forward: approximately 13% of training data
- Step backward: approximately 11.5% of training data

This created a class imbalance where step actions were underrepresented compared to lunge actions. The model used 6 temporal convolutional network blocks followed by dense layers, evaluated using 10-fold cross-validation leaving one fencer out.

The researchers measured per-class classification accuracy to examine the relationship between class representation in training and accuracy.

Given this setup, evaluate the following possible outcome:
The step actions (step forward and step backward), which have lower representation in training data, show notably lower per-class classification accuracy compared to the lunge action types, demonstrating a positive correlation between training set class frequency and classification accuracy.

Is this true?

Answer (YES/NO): NO